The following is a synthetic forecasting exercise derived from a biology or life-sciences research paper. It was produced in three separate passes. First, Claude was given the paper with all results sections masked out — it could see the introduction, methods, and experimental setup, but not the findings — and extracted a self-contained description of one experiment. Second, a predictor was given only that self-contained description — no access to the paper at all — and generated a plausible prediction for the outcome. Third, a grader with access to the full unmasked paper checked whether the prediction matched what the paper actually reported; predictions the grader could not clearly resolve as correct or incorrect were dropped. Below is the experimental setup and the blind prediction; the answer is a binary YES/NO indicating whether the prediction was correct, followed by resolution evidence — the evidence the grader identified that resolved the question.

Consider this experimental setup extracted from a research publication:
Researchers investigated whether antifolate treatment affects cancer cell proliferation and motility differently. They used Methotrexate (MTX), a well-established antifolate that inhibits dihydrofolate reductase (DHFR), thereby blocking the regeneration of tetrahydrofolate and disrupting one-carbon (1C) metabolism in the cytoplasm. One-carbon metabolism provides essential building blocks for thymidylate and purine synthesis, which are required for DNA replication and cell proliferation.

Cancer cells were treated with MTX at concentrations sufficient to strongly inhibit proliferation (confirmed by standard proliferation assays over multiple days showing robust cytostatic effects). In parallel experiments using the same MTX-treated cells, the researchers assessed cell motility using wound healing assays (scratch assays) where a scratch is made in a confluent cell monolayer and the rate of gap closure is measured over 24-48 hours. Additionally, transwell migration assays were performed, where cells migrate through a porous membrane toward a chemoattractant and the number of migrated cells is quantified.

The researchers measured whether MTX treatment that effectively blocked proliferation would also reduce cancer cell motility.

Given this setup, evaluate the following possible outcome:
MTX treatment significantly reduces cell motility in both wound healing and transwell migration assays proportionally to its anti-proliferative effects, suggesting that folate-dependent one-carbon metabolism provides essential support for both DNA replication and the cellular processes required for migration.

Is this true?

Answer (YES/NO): NO